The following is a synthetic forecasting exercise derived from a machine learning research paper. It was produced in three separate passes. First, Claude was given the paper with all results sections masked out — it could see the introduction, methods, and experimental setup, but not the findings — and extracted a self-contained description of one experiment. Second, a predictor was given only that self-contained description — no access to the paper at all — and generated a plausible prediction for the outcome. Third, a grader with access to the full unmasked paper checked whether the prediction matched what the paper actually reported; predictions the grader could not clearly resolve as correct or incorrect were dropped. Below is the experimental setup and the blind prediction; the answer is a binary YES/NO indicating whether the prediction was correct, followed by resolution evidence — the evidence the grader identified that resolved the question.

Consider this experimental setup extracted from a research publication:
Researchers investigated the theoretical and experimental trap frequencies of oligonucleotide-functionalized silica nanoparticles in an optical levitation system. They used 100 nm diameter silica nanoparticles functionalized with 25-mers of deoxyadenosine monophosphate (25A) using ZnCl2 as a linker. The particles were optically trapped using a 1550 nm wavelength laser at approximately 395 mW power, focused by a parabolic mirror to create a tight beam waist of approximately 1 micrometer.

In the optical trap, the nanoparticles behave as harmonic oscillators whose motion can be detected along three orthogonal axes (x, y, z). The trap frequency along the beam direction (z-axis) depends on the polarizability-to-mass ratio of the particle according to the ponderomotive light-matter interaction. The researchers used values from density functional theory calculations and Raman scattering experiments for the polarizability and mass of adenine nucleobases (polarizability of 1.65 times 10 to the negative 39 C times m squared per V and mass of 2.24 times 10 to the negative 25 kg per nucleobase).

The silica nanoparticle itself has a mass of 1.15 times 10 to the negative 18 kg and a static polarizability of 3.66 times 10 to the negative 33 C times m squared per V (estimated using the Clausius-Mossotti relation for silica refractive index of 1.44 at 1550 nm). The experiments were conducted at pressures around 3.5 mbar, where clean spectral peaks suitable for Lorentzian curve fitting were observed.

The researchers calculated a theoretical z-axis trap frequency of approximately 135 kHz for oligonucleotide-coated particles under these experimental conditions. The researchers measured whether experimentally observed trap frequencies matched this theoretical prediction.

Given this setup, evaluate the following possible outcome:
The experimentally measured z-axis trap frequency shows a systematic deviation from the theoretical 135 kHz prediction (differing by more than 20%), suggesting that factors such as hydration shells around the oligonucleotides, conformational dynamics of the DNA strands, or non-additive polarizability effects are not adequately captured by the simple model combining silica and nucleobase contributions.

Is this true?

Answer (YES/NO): NO